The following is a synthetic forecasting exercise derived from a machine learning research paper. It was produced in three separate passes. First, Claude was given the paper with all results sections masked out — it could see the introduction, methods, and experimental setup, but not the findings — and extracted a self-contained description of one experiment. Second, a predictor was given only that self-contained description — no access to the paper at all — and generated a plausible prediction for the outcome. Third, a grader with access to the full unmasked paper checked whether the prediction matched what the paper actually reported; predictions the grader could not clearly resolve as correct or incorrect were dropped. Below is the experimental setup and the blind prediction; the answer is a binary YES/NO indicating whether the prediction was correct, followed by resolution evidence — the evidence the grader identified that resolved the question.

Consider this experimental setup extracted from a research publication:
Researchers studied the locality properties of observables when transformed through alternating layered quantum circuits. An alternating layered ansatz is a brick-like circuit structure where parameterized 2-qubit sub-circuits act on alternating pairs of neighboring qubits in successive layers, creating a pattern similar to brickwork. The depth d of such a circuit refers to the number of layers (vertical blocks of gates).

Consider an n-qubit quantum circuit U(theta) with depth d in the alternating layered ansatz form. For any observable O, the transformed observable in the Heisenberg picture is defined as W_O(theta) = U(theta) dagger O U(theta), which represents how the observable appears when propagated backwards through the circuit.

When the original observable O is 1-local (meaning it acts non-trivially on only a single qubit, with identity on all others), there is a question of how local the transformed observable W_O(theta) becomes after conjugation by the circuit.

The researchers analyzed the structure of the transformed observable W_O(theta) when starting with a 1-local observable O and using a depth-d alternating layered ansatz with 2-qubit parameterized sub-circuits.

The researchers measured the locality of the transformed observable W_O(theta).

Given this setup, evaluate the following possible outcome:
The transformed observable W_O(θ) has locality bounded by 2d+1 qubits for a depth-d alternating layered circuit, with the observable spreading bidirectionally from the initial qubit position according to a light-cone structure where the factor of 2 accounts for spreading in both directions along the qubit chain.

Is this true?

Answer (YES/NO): NO